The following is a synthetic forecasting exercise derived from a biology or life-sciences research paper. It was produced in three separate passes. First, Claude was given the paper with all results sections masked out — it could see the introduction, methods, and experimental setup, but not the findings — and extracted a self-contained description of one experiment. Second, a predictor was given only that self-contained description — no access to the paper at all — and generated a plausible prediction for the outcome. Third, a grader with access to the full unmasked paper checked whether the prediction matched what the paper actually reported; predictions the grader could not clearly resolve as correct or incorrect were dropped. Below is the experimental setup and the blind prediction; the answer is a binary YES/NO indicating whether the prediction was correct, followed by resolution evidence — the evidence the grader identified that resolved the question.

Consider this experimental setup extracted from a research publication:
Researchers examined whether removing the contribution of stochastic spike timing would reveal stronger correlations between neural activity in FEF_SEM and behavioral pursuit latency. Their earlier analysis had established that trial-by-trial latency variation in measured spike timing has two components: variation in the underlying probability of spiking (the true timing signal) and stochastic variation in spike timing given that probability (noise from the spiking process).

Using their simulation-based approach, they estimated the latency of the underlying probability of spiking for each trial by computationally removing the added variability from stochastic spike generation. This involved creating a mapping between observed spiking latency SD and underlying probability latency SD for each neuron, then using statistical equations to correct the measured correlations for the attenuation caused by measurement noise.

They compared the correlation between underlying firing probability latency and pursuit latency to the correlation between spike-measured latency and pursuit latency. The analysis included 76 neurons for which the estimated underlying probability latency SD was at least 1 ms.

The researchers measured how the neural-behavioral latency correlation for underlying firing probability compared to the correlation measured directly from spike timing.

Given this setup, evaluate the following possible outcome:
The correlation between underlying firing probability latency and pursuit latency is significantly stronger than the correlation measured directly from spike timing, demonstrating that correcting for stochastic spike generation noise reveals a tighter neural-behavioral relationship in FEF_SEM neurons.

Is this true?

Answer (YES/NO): YES